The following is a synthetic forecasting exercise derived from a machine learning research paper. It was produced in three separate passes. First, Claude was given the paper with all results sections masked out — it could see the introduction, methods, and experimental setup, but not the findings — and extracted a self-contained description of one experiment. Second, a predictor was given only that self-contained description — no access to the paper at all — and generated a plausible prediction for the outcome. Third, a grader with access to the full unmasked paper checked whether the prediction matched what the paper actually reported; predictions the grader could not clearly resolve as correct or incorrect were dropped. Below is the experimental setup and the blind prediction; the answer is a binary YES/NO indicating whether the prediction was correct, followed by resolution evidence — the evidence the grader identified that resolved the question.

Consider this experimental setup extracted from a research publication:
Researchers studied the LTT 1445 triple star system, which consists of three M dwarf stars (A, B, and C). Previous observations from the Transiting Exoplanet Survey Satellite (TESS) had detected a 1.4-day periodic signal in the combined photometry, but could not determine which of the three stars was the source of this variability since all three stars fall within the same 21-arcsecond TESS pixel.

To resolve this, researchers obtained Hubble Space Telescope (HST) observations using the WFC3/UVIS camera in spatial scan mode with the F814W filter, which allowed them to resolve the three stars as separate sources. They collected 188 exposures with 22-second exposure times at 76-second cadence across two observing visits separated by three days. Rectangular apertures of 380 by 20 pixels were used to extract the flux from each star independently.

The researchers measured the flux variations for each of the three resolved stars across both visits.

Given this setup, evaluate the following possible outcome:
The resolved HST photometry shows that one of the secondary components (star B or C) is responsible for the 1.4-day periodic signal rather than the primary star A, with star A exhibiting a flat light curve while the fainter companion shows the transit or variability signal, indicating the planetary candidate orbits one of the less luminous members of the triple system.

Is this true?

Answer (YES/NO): NO